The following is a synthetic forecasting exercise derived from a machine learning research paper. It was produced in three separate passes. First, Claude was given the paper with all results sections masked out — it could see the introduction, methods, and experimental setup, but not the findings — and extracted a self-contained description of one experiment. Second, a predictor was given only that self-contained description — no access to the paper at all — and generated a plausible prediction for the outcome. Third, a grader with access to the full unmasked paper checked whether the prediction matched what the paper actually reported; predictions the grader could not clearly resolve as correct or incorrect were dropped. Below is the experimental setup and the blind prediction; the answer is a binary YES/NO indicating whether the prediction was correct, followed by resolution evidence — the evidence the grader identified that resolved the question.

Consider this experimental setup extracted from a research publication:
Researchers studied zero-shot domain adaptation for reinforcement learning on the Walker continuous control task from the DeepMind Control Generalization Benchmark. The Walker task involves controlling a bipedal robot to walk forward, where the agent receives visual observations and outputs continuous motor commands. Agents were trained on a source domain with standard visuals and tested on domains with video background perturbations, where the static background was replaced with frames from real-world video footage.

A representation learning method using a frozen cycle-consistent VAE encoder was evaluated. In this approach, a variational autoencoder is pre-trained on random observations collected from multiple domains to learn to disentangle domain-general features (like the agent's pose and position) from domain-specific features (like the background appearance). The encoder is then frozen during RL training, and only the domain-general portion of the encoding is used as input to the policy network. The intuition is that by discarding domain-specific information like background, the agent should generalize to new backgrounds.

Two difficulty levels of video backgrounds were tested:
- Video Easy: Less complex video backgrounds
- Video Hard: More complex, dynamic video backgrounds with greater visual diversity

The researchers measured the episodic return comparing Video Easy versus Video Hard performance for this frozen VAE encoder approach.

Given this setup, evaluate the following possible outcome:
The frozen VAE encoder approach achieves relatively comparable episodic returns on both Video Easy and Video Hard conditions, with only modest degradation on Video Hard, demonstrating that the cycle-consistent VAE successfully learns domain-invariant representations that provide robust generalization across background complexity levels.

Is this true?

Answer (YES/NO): NO